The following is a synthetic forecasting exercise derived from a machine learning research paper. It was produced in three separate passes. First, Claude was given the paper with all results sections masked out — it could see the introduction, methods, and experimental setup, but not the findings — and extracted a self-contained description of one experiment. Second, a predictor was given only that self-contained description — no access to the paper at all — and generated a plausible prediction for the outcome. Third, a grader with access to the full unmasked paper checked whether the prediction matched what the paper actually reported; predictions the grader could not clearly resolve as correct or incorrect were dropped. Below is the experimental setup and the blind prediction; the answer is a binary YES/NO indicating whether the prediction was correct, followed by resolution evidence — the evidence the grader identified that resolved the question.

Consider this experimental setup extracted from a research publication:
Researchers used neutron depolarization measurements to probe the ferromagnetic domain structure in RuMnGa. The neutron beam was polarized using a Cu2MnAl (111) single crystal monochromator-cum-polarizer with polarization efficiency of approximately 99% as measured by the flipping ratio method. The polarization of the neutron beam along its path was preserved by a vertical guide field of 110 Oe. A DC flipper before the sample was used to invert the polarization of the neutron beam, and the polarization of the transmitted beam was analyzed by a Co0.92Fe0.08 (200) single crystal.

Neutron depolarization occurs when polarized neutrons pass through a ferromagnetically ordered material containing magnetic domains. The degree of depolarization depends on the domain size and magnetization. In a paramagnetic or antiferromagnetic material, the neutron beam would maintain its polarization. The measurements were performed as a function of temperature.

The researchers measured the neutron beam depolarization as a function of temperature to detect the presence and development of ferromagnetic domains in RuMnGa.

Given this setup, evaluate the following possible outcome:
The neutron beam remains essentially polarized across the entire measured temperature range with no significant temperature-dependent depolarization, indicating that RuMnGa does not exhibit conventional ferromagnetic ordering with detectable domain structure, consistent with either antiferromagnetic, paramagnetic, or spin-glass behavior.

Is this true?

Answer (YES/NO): NO